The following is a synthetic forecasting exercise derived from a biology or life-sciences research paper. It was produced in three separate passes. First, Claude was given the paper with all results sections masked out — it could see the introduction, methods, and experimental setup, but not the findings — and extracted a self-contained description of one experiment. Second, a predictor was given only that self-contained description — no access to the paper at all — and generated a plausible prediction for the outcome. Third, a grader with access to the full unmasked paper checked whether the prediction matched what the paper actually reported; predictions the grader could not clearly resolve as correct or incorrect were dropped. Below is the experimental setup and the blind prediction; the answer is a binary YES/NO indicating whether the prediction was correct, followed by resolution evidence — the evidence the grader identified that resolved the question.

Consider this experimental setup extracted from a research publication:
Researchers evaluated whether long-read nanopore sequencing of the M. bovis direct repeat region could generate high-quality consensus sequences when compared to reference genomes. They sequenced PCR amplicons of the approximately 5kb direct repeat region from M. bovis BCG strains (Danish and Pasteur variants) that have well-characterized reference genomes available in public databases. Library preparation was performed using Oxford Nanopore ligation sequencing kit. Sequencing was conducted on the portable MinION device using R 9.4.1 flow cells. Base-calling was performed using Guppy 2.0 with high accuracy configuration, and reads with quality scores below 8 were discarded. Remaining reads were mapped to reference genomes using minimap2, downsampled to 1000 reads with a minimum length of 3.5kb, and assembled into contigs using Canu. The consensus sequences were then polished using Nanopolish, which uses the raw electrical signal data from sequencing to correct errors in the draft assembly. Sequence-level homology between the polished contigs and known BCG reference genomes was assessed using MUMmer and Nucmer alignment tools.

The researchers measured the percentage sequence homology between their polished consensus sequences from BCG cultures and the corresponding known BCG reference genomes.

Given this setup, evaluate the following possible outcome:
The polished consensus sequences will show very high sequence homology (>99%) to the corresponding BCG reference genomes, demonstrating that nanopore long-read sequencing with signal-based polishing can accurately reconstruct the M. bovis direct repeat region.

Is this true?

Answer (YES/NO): YES